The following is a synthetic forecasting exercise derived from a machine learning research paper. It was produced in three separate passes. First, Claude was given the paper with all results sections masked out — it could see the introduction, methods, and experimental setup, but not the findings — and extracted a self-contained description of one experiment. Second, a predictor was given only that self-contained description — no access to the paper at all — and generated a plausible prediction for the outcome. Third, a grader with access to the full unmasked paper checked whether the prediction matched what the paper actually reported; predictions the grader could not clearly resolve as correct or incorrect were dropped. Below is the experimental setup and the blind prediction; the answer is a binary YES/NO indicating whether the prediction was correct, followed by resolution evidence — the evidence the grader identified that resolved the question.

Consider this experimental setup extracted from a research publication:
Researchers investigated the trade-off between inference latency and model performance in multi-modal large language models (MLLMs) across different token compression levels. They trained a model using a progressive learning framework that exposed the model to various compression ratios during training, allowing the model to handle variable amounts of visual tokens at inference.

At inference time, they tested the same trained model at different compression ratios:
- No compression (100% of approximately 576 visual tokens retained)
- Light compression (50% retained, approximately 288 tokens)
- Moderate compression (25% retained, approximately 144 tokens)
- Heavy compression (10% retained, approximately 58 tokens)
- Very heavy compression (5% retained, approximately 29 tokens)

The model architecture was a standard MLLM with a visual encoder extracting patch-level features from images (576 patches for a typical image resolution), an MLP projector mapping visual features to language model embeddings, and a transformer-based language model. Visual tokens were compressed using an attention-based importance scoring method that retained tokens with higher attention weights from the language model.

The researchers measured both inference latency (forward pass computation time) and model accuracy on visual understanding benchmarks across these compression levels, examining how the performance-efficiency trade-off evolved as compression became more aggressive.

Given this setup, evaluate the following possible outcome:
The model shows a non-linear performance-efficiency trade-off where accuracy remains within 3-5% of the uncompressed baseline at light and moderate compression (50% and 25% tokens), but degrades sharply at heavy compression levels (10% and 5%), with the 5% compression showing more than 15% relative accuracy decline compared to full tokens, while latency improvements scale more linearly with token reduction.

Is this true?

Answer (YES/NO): NO